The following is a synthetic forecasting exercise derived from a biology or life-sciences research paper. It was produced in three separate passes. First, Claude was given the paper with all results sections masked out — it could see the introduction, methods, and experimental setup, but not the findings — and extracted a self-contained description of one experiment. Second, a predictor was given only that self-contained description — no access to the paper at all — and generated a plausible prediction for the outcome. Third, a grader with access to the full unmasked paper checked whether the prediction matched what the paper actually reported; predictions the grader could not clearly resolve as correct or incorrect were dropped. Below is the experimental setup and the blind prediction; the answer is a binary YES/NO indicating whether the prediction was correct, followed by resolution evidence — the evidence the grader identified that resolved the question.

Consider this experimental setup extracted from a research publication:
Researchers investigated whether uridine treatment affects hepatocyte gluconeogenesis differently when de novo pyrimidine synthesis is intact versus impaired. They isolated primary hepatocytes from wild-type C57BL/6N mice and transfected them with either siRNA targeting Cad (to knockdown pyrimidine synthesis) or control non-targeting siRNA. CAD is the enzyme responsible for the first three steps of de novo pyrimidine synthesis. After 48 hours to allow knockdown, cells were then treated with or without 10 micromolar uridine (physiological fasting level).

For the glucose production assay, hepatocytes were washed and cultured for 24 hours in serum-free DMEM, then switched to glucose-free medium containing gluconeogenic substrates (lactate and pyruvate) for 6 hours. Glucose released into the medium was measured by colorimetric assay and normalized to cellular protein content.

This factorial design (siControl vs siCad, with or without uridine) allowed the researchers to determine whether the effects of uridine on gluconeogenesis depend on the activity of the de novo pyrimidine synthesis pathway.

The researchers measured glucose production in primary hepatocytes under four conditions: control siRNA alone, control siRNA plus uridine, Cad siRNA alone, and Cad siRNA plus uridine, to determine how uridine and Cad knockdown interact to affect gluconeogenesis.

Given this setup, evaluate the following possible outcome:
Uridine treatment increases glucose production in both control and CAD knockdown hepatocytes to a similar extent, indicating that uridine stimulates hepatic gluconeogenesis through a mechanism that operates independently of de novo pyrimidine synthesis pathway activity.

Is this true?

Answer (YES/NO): NO